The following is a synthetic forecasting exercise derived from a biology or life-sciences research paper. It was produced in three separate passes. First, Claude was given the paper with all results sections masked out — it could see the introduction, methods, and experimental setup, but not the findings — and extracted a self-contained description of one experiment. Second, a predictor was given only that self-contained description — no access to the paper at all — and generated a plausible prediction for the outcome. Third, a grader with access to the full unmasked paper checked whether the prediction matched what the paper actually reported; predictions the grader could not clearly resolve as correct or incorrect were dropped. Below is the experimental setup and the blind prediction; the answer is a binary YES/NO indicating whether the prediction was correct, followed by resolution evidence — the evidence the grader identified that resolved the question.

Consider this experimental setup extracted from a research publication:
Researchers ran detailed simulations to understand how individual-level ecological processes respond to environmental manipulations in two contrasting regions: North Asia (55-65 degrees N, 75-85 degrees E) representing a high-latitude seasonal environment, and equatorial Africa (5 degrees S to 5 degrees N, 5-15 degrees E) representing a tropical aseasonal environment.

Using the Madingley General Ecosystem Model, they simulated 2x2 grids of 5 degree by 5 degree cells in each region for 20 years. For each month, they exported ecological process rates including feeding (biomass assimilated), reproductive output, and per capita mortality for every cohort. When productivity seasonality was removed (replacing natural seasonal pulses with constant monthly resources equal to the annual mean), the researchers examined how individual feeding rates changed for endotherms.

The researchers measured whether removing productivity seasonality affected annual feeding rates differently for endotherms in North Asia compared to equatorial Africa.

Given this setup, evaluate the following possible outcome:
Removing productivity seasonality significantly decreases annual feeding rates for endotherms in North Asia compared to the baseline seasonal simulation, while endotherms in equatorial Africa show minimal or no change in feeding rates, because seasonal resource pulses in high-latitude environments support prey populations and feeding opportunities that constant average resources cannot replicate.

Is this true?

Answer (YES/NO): NO